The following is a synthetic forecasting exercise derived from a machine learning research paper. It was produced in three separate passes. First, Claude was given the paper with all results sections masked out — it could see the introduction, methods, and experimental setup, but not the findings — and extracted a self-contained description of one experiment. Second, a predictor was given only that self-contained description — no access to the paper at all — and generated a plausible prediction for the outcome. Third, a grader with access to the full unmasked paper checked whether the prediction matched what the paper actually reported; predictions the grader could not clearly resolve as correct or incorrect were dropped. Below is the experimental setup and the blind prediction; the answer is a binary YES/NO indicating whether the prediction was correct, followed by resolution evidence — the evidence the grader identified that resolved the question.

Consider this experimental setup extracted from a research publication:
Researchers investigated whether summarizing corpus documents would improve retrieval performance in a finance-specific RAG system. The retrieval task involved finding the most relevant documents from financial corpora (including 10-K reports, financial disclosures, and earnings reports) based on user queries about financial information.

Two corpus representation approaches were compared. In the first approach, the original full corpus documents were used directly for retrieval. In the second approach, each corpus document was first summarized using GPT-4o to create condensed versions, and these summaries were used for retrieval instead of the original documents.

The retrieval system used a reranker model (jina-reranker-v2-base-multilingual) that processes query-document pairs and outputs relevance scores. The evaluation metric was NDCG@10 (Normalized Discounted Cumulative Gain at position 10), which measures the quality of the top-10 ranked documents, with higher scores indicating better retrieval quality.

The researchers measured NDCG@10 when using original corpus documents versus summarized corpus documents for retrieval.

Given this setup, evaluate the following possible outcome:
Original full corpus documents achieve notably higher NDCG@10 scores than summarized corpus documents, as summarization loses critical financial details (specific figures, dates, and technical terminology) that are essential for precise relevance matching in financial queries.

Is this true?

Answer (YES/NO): YES